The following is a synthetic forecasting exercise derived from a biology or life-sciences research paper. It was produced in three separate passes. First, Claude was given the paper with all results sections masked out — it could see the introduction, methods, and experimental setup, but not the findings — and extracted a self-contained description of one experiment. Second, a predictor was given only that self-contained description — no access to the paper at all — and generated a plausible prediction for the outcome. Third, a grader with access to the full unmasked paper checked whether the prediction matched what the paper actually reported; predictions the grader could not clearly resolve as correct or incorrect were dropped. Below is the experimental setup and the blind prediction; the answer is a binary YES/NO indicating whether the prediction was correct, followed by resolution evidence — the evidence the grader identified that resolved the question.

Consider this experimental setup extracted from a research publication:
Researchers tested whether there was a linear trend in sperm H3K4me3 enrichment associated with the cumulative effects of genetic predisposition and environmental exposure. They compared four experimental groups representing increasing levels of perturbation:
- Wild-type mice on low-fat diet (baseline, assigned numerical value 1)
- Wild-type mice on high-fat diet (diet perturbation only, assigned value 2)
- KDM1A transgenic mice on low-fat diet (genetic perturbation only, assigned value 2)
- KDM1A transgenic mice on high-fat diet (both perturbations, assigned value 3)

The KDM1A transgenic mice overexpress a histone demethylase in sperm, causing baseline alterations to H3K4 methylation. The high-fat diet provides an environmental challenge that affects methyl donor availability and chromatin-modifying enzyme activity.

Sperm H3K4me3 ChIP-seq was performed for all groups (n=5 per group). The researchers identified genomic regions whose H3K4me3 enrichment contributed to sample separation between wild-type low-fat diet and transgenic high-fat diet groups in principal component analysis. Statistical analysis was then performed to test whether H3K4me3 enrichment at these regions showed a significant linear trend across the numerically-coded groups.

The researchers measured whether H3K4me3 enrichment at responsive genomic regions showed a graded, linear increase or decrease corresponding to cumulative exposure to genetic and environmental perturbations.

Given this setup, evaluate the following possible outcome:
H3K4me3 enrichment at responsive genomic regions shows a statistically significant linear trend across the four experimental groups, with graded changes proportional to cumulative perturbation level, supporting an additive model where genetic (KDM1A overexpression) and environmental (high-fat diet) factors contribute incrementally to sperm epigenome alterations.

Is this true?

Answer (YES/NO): YES